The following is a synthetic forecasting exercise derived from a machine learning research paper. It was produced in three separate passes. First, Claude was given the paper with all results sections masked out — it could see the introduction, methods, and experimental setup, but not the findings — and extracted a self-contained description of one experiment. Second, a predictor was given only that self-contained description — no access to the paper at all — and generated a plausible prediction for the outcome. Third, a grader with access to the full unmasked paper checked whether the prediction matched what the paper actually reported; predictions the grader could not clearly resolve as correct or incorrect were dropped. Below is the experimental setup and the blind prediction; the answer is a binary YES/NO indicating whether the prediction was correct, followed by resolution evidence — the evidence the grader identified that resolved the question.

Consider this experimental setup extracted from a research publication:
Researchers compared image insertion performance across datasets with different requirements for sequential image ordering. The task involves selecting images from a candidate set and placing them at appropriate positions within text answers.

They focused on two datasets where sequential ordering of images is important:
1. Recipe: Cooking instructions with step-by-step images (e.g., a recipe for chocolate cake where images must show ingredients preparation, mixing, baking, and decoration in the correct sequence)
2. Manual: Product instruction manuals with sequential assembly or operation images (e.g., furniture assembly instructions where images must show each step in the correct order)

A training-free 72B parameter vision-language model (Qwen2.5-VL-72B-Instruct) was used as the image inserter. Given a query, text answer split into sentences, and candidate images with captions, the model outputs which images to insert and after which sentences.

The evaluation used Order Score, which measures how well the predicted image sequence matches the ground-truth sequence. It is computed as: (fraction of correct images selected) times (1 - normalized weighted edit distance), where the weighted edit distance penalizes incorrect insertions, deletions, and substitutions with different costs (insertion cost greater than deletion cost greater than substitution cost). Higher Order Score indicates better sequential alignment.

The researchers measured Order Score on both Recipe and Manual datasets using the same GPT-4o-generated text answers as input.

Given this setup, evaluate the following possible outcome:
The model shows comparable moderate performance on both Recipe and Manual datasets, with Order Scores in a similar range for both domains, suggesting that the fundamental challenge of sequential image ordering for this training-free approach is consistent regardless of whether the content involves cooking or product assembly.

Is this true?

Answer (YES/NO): YES